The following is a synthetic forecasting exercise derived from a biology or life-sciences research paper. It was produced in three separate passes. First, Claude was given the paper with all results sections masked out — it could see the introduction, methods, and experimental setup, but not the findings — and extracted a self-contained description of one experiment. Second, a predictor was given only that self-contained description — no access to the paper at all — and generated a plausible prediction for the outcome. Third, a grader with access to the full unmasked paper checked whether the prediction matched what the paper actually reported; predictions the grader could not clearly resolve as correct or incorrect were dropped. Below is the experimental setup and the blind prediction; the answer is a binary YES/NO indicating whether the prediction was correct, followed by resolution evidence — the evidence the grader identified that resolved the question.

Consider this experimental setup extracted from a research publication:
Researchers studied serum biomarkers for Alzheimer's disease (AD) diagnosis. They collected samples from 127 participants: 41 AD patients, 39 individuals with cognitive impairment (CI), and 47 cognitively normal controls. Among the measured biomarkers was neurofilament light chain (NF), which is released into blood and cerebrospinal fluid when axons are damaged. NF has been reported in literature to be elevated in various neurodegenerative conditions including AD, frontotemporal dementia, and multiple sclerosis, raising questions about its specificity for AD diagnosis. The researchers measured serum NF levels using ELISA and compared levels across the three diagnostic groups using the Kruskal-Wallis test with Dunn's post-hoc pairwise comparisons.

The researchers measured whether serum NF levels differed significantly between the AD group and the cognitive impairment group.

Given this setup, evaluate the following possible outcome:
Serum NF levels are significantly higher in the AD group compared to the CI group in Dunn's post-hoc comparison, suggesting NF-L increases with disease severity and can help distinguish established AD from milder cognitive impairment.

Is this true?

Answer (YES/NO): NO